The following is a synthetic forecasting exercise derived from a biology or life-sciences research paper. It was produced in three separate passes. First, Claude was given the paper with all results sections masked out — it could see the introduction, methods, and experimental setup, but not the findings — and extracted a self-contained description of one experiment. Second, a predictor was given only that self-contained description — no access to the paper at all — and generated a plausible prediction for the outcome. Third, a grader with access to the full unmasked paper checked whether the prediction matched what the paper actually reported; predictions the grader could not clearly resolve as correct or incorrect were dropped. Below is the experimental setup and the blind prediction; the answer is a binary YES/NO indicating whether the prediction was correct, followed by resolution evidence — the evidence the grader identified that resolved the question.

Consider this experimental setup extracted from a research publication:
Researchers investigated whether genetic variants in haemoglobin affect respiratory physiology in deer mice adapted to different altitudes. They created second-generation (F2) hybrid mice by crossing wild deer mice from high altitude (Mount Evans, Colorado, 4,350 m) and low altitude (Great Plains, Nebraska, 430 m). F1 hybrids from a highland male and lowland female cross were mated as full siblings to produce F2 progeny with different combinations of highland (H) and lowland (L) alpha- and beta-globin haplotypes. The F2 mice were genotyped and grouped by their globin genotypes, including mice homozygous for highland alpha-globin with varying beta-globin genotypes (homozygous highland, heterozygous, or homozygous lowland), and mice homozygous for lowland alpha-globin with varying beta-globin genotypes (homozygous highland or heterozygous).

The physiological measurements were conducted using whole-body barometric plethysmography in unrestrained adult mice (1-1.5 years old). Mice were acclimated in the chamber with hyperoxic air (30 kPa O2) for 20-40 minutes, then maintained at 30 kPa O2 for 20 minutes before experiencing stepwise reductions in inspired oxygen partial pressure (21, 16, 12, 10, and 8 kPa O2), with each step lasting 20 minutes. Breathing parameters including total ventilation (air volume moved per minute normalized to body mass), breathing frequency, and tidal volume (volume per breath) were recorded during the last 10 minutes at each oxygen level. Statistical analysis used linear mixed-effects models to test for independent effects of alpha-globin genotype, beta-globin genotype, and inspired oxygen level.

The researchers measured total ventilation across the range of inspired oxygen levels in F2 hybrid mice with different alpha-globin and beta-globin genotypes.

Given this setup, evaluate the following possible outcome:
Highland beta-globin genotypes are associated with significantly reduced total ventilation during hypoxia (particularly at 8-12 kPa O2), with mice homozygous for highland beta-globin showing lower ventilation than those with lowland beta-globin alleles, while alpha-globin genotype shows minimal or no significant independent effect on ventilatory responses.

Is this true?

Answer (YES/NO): NO